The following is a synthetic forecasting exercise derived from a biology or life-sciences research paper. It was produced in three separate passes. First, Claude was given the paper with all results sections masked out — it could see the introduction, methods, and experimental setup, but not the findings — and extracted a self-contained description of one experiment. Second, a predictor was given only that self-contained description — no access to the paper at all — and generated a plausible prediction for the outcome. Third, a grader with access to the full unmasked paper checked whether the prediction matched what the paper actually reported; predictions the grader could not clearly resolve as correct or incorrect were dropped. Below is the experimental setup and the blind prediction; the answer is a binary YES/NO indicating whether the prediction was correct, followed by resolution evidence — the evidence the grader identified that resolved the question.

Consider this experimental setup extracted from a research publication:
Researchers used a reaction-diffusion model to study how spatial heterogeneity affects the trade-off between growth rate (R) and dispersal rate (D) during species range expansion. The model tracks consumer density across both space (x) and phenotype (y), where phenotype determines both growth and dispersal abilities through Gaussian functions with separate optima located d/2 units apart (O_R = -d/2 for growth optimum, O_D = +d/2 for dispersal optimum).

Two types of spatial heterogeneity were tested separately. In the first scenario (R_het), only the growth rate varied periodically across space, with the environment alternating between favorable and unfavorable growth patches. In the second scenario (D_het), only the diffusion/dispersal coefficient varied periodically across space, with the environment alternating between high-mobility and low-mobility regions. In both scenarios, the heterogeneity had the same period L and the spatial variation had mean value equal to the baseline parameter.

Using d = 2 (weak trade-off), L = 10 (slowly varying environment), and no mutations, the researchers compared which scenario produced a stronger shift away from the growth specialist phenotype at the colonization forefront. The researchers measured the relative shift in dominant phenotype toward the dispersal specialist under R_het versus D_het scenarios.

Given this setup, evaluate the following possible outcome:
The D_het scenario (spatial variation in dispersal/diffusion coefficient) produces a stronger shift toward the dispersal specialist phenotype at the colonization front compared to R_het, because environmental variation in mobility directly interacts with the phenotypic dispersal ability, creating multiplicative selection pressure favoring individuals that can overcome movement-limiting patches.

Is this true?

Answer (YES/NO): YES